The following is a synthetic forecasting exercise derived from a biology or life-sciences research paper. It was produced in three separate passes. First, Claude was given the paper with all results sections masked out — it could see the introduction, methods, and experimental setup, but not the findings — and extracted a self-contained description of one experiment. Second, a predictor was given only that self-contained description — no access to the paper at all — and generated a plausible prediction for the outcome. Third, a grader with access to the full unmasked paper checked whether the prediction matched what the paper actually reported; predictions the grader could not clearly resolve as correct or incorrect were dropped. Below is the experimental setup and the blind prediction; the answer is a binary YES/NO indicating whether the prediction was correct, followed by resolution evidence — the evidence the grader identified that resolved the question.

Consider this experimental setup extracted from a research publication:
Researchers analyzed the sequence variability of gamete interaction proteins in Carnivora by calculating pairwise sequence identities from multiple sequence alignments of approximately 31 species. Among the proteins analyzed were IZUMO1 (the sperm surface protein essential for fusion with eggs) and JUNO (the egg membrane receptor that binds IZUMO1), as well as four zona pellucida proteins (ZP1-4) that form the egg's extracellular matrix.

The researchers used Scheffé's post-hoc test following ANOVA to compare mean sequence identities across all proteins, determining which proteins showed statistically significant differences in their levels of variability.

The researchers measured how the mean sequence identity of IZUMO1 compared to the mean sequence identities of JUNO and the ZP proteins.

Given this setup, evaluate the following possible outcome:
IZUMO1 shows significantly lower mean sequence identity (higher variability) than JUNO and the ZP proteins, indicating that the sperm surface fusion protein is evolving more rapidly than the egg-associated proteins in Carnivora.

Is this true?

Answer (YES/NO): YES